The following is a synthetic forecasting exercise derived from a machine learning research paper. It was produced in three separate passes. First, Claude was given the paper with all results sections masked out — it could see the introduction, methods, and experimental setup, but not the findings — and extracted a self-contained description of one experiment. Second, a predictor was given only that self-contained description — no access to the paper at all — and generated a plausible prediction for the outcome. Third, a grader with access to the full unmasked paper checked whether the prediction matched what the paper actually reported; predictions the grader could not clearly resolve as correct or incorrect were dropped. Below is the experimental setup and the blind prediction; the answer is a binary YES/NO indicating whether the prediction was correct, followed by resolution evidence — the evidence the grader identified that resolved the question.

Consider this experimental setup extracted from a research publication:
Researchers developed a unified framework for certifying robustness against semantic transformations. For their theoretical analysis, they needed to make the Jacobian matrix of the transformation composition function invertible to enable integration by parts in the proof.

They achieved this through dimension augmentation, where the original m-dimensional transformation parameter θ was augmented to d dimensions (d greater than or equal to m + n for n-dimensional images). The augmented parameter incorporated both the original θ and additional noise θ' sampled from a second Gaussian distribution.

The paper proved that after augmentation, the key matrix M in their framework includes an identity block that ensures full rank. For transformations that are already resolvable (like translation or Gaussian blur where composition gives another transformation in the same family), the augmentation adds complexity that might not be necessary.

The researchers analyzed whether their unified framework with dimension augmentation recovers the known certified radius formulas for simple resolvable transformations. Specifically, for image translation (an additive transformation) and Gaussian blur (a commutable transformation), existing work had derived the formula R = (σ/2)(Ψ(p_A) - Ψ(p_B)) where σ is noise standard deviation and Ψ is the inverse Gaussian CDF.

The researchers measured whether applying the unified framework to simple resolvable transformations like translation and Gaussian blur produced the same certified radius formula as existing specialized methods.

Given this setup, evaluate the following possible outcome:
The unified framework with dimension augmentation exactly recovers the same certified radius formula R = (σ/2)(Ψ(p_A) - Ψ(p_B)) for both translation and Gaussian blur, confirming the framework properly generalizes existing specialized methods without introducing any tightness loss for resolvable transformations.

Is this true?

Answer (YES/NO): YES